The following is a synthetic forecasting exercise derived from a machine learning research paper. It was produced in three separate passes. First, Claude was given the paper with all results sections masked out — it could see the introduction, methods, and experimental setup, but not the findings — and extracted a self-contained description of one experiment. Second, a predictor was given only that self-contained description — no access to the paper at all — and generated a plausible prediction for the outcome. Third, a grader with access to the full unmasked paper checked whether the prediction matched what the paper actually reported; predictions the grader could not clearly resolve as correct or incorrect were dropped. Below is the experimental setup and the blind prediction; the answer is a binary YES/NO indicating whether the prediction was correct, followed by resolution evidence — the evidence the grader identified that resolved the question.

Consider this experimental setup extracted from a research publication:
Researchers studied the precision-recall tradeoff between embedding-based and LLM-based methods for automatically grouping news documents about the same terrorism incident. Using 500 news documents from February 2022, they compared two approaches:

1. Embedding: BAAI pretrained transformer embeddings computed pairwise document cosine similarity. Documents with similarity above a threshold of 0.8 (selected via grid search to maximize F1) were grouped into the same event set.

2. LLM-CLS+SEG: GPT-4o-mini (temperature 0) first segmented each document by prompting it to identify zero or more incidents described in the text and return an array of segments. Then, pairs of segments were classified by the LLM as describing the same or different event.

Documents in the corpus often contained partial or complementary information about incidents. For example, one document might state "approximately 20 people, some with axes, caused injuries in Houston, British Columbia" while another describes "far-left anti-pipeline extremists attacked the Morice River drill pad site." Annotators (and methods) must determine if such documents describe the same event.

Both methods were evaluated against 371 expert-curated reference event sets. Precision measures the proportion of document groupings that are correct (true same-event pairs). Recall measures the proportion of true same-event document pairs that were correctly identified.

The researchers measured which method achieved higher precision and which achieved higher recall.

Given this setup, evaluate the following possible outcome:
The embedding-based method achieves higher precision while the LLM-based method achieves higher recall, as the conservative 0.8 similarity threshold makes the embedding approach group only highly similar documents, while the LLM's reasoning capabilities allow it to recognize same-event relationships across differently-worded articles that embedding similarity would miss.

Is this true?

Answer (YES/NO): YES